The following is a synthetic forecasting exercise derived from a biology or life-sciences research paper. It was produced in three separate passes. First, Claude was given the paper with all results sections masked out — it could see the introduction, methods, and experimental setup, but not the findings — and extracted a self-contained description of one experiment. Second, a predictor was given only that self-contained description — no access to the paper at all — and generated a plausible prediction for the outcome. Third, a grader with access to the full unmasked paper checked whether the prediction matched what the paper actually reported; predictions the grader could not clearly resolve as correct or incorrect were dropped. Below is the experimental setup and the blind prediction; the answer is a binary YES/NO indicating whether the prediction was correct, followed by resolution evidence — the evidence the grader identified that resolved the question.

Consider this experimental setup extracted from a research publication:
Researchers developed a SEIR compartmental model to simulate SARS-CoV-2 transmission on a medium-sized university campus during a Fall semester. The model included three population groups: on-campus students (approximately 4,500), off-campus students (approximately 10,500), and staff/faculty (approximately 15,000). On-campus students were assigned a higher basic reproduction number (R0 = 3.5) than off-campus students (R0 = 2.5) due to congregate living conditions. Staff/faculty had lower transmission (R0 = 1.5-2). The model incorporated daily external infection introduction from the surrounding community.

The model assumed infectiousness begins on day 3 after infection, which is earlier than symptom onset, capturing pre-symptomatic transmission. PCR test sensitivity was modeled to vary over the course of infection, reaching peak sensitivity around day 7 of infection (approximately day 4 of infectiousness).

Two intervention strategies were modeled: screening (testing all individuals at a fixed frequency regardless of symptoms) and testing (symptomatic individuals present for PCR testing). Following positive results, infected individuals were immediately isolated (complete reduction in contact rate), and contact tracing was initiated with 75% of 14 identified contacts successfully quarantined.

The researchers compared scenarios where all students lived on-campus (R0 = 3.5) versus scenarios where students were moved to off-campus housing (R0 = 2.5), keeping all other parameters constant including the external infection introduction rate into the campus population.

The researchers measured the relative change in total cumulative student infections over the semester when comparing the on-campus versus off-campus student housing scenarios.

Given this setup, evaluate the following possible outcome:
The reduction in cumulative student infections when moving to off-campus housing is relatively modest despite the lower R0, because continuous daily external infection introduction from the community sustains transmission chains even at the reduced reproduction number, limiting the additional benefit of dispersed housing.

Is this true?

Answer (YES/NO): NO